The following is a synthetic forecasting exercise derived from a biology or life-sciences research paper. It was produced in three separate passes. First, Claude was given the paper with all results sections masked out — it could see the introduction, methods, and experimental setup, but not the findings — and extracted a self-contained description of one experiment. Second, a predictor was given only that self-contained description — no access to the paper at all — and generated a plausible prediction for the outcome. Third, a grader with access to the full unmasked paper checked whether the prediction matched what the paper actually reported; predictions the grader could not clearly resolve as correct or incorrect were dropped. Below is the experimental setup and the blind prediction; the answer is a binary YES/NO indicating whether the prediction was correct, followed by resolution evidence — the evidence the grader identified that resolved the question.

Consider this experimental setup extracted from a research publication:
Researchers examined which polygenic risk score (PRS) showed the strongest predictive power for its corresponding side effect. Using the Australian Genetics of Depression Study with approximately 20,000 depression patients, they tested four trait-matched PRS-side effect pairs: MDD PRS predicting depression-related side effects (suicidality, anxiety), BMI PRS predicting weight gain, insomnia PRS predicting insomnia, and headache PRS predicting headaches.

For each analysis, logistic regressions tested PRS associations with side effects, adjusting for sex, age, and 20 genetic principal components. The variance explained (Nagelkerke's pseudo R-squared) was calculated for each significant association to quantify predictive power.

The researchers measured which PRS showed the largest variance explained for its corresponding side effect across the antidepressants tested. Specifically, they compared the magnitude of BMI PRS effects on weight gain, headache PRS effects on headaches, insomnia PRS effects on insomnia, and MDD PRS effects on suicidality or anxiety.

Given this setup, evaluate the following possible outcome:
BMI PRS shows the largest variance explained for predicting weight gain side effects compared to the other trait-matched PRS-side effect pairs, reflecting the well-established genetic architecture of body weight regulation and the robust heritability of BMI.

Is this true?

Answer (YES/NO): YES